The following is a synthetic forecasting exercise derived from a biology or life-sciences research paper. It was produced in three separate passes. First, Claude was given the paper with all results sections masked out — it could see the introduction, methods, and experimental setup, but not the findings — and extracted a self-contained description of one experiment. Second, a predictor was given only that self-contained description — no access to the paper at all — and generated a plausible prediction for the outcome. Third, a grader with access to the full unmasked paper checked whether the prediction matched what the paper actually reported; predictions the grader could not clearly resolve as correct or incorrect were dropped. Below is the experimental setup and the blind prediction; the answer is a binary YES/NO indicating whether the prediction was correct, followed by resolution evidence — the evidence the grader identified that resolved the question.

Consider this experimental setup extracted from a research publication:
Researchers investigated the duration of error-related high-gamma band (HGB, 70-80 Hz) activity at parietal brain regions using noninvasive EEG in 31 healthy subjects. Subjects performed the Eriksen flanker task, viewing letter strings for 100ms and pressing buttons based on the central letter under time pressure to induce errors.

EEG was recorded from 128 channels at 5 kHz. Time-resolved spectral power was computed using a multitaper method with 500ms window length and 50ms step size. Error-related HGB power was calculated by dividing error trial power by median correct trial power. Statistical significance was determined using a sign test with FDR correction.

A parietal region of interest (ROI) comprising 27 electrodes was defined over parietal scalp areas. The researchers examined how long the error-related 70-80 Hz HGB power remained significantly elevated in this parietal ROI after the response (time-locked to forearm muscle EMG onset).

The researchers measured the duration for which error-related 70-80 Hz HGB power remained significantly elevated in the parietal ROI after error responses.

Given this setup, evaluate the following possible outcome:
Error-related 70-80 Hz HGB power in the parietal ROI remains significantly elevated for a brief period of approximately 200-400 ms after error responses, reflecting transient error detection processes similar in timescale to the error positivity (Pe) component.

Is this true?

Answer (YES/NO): NO